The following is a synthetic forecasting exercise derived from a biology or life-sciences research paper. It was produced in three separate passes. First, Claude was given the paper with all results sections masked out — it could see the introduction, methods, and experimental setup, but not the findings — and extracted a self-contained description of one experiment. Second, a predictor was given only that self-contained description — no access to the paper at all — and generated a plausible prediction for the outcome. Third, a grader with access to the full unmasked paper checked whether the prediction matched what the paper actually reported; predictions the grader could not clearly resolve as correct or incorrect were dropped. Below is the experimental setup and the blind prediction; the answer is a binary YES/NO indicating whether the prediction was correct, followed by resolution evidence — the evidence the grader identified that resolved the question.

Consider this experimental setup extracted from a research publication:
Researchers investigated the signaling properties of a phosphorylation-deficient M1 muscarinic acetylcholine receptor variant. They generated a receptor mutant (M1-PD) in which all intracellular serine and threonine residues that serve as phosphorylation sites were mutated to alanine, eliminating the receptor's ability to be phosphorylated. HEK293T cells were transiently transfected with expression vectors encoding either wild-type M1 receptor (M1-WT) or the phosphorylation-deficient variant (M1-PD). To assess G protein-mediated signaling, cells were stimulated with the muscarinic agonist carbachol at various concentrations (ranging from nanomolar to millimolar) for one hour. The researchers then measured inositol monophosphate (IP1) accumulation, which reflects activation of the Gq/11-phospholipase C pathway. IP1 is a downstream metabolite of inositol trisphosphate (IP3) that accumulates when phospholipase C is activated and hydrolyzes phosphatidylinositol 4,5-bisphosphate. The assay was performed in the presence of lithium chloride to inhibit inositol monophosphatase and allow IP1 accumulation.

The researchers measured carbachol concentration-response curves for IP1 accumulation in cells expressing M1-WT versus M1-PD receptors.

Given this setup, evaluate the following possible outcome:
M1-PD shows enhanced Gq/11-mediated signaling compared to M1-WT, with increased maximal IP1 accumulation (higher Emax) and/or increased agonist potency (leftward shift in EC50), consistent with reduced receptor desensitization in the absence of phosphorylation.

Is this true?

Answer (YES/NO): NO